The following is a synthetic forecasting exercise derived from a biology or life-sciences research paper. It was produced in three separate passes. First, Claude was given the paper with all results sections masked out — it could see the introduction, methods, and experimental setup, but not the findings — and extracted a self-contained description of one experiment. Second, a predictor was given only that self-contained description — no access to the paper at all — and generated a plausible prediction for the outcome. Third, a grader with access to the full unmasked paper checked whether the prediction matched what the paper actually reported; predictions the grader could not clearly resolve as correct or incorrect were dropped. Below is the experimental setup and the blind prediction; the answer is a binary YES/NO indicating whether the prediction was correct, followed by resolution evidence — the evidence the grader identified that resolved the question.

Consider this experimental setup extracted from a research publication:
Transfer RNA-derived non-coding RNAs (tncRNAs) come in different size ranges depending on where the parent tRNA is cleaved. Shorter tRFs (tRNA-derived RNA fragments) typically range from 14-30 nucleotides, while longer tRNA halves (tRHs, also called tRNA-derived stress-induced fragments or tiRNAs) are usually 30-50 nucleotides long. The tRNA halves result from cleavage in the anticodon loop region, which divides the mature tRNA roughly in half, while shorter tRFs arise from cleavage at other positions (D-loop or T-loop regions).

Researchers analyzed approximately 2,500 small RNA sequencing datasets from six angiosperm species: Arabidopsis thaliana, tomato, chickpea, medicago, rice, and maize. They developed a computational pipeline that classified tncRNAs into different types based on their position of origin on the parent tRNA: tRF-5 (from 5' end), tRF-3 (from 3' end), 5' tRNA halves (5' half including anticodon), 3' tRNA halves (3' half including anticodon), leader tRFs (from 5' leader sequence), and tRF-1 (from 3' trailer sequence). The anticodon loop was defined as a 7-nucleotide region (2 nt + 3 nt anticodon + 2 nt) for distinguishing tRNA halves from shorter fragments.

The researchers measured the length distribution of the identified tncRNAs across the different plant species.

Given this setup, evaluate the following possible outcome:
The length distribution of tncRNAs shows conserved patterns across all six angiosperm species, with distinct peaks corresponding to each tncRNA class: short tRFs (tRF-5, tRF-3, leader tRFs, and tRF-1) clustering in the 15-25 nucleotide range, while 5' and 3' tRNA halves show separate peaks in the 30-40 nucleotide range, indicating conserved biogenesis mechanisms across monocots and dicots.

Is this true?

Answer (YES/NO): NO